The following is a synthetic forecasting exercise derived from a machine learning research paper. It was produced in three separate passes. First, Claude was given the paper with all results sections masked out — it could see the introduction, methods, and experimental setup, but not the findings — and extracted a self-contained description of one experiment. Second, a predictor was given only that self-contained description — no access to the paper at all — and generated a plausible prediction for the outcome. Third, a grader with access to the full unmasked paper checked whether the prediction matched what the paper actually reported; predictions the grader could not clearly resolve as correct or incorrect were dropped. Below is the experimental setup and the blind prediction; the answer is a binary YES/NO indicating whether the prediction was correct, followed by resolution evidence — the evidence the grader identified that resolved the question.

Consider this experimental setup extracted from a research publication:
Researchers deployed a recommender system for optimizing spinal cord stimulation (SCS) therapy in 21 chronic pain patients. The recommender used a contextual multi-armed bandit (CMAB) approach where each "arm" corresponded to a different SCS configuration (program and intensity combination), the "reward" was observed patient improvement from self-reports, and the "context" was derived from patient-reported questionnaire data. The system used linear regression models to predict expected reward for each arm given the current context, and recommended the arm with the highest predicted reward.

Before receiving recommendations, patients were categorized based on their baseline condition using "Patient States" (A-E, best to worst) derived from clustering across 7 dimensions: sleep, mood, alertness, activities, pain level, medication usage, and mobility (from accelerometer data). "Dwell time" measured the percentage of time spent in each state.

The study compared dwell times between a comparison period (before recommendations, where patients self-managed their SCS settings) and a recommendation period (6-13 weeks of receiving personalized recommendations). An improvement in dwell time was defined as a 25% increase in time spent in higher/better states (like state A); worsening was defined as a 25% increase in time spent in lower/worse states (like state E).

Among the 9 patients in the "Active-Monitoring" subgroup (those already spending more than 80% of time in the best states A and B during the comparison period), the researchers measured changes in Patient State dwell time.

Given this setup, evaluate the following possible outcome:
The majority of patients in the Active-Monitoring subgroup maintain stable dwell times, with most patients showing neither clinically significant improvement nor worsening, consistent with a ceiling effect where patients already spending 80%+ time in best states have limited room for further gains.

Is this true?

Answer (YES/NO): YES